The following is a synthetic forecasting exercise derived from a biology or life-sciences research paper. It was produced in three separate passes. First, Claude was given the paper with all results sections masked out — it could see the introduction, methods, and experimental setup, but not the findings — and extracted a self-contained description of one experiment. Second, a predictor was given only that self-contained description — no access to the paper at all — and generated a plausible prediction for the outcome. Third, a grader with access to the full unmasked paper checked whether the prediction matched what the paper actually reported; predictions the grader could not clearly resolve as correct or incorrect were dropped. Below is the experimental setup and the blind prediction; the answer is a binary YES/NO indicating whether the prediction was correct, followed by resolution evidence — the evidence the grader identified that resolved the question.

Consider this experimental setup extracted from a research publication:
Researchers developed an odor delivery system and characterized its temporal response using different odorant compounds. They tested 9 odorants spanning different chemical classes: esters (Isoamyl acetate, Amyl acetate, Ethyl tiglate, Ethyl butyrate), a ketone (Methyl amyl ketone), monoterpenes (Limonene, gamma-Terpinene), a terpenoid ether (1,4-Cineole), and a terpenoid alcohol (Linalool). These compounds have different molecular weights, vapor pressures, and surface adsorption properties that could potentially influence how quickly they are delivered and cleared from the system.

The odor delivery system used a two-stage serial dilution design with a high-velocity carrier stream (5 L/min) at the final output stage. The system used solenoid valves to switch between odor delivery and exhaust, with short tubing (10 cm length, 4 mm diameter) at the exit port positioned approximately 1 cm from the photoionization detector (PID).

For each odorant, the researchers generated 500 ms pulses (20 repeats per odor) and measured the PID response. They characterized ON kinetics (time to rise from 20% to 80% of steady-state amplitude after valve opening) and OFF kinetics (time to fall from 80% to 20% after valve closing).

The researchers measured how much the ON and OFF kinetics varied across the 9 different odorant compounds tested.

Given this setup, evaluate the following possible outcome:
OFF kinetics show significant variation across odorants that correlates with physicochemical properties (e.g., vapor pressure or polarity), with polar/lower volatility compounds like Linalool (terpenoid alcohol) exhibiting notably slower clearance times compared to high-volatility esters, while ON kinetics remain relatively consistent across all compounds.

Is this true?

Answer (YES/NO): NO